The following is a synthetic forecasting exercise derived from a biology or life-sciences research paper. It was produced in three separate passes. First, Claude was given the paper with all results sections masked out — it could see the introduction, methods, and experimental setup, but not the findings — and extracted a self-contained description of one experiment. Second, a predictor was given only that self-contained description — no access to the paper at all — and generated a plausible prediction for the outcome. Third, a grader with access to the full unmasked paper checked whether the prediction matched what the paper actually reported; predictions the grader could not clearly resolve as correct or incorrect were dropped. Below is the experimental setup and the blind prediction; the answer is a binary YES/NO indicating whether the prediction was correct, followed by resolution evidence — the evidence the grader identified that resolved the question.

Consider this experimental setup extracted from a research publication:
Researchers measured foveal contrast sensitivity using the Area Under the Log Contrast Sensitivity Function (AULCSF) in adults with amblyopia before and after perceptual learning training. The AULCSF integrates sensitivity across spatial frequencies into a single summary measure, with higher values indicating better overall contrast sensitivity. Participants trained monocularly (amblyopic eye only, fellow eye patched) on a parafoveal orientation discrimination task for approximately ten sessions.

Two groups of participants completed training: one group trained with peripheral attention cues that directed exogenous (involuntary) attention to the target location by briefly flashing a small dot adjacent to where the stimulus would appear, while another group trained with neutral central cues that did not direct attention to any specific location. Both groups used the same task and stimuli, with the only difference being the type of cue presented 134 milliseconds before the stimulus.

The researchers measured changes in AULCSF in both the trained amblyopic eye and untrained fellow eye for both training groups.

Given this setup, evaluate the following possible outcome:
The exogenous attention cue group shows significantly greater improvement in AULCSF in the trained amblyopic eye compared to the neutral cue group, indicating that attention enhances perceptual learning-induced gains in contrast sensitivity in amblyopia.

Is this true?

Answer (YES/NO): NO